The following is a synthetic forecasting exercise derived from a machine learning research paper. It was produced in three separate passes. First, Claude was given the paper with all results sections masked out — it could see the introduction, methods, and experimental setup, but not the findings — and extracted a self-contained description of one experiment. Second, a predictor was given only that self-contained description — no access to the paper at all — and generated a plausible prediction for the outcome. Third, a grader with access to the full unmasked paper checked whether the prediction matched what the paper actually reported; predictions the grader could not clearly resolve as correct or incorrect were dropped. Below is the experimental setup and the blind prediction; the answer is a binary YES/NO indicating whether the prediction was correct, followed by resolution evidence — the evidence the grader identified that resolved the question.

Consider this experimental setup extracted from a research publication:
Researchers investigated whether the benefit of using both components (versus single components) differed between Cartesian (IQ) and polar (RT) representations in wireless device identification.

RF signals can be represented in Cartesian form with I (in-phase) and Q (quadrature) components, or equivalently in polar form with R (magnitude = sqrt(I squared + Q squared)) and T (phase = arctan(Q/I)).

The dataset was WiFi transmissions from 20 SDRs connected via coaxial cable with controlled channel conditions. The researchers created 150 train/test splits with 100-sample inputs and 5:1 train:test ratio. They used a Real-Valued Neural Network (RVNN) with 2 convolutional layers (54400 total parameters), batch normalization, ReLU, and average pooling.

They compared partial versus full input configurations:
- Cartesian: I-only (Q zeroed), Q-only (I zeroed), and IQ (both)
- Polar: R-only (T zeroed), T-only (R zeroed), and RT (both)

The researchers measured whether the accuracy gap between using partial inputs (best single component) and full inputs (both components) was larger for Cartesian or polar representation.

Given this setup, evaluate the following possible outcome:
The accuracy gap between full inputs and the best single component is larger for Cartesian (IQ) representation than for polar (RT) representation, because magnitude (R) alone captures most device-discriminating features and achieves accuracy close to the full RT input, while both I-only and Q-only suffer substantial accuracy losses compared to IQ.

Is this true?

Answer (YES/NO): NO